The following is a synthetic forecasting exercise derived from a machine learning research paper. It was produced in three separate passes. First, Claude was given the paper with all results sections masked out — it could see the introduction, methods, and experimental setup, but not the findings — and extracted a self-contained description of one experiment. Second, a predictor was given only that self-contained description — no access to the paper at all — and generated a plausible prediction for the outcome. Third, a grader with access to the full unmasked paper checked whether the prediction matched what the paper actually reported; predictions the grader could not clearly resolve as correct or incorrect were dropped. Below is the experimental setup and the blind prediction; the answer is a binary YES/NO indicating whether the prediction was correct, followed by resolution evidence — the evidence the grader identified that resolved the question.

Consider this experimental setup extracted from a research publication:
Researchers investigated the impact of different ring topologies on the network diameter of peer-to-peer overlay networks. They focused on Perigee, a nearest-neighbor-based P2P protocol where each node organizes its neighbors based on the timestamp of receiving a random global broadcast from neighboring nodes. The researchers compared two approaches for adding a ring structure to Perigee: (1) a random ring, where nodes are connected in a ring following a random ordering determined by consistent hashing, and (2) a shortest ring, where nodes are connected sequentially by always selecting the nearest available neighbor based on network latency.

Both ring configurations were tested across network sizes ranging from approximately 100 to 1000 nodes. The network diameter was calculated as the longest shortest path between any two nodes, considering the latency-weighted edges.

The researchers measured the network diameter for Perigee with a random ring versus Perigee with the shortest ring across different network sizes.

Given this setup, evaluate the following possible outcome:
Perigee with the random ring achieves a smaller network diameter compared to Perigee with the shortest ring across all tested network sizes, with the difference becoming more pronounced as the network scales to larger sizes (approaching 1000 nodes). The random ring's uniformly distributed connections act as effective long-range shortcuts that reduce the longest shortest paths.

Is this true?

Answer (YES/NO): YES